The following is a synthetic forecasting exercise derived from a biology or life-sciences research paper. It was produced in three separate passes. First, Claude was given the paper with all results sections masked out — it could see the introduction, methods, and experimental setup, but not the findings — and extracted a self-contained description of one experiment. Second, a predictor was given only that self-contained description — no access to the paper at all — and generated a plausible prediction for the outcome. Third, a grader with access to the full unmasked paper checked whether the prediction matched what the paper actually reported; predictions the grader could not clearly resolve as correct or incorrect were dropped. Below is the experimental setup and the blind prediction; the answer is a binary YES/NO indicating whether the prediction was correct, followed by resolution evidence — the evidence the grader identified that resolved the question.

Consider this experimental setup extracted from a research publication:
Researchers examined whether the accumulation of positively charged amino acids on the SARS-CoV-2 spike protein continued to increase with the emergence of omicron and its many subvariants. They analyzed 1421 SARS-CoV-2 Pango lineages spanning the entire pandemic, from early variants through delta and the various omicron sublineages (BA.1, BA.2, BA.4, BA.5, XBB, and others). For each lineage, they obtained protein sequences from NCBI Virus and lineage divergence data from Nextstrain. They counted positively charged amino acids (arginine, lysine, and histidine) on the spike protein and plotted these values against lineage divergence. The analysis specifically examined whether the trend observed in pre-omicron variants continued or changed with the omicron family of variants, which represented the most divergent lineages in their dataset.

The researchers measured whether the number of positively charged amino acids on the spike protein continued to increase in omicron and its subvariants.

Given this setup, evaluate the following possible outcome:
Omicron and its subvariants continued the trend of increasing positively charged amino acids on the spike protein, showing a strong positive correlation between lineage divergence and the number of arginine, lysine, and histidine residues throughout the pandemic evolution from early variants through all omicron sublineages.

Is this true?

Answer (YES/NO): NO